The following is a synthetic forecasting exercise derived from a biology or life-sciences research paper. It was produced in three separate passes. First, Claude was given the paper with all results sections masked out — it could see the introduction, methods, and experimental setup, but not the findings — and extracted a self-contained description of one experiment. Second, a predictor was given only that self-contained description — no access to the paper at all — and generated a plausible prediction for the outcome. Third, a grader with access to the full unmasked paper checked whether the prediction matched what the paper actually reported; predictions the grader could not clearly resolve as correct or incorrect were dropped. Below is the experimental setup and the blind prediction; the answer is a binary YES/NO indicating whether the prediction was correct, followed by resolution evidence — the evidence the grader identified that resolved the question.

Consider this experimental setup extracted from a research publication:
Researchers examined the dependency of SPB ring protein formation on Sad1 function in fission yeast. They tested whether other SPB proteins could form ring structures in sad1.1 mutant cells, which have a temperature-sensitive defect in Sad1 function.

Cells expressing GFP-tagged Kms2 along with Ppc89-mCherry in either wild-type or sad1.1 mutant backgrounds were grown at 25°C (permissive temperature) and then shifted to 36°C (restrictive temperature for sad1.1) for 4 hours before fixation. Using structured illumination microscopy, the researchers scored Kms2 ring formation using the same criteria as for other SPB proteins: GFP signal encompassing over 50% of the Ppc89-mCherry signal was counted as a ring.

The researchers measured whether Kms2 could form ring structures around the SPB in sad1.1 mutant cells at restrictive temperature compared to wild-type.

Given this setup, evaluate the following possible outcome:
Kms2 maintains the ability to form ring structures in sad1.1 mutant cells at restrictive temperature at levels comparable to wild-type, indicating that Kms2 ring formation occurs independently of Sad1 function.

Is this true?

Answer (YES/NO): NO